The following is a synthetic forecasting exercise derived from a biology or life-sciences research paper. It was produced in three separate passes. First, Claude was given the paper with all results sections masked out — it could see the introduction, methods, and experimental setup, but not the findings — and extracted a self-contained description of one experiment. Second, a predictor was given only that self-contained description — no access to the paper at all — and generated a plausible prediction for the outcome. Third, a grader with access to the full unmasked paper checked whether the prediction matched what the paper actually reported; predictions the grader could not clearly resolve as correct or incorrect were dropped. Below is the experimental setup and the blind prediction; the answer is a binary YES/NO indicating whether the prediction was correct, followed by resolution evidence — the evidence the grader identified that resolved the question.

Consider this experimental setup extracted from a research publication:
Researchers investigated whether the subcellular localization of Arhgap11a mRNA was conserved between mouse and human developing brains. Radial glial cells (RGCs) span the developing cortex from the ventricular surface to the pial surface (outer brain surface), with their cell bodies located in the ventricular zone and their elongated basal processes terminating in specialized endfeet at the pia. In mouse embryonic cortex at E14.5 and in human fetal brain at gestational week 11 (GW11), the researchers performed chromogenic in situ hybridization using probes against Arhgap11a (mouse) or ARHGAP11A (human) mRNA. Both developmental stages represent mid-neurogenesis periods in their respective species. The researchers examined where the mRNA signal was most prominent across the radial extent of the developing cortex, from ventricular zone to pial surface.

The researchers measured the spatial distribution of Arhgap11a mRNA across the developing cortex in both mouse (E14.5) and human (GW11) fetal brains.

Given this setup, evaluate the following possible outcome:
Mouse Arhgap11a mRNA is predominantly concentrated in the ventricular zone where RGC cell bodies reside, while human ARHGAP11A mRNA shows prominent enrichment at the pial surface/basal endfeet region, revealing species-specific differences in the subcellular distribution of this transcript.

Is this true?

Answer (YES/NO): NO